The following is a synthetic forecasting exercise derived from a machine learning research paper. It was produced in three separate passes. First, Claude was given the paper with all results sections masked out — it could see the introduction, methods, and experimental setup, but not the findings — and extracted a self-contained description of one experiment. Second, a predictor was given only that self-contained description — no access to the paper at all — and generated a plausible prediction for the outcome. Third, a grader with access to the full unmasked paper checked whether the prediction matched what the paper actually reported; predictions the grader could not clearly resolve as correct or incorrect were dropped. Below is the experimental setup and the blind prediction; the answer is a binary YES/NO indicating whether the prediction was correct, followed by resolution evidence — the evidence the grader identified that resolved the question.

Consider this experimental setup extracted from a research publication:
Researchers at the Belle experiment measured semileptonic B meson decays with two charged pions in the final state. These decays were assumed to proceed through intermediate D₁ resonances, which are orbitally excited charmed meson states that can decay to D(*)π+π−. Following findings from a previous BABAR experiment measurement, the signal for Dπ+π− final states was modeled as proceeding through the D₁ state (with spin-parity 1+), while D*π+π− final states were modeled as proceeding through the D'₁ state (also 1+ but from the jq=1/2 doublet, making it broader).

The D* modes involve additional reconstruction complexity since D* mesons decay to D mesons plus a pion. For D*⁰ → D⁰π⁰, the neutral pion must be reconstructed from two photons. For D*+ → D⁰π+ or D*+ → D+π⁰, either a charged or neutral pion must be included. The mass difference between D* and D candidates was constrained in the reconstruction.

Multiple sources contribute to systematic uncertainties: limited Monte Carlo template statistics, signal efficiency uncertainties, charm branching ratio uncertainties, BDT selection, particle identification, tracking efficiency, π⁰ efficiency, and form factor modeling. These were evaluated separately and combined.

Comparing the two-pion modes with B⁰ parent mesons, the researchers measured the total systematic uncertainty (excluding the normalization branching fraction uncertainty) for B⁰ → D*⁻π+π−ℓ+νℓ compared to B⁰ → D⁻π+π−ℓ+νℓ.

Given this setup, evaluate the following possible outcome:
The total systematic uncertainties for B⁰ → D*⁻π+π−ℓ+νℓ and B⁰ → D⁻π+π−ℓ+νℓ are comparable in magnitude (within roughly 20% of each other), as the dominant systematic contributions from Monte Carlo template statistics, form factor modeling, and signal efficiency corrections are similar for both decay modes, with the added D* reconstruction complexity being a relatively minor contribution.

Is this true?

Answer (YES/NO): NO